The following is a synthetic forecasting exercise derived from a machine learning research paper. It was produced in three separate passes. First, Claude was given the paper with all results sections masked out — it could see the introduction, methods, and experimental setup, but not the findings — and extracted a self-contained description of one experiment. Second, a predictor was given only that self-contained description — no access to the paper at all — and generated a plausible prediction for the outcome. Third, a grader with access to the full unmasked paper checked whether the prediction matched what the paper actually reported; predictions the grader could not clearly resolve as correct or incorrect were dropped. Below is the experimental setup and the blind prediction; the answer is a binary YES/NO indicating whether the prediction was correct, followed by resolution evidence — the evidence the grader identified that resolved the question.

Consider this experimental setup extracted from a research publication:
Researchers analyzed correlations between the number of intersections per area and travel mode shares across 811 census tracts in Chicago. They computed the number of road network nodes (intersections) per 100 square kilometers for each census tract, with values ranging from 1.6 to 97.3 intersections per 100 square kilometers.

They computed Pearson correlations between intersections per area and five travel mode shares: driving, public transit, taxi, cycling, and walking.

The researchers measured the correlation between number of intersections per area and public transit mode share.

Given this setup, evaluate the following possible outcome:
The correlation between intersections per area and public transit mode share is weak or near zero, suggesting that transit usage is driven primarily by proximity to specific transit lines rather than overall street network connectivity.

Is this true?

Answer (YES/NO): NO